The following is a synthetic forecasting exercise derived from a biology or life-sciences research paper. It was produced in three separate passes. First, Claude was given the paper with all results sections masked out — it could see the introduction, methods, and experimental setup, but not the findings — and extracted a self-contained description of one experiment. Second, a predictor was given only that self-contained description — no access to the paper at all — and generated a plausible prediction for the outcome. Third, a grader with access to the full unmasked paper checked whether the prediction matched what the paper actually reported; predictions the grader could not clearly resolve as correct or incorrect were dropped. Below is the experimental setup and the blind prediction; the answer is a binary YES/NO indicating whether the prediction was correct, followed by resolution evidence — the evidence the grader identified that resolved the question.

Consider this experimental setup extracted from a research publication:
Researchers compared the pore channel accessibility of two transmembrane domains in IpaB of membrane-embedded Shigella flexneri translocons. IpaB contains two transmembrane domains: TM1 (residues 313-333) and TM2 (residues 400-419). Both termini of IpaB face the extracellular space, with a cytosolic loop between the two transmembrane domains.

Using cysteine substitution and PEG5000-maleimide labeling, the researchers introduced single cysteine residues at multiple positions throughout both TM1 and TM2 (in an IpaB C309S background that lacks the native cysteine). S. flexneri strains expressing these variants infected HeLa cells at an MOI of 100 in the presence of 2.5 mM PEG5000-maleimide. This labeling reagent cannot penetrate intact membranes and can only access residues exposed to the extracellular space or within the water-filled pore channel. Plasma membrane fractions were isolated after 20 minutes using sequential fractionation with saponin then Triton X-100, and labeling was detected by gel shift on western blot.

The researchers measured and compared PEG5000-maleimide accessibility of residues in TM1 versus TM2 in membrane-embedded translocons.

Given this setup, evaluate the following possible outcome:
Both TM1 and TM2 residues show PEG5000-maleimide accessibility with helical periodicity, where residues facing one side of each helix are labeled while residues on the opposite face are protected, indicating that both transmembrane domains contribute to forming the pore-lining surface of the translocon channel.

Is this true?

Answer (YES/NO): NO